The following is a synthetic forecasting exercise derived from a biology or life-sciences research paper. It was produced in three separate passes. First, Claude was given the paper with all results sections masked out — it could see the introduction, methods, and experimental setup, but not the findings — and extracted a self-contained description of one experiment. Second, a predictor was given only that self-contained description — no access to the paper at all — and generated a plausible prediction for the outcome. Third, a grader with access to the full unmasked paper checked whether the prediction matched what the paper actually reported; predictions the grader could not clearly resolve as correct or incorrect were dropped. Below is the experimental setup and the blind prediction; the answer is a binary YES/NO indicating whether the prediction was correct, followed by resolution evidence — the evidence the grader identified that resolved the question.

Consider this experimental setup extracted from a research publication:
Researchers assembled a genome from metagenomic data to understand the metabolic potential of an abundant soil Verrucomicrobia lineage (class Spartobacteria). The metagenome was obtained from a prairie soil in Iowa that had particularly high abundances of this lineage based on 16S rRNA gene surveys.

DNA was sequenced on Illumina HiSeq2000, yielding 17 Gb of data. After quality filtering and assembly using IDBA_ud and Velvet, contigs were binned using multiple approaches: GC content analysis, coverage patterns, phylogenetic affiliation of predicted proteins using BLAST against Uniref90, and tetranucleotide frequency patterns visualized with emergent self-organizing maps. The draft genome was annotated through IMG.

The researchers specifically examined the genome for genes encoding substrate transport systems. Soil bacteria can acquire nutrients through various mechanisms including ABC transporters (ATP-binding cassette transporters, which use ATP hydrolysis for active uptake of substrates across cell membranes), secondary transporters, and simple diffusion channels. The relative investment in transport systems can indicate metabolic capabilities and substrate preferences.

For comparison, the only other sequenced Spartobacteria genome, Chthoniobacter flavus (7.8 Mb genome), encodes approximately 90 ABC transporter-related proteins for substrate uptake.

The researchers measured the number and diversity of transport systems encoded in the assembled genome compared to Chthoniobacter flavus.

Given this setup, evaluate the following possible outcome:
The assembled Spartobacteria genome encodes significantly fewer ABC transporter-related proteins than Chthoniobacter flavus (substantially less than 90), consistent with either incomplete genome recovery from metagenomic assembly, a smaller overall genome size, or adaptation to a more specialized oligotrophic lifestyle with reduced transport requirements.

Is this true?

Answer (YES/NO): NO